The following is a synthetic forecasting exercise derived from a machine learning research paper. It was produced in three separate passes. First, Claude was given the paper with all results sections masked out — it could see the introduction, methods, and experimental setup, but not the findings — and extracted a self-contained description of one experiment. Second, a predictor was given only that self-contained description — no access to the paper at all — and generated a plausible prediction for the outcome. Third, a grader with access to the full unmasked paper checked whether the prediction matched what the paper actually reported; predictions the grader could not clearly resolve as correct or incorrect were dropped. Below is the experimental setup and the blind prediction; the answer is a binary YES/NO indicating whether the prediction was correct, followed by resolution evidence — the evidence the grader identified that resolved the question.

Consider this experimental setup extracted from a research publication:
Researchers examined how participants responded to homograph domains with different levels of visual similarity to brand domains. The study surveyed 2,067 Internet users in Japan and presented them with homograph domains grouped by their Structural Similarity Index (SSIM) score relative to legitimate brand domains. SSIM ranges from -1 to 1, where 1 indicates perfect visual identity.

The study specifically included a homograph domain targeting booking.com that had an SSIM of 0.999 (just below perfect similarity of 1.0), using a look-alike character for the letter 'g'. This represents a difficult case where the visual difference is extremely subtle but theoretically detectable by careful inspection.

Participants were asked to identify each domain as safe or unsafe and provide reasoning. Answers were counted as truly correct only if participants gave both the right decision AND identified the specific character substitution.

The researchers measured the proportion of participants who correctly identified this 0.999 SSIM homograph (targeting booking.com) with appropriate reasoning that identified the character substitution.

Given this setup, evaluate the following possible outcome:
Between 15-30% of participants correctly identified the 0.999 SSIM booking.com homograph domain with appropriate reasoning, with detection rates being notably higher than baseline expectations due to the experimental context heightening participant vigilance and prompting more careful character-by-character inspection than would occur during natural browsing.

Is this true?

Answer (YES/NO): NO